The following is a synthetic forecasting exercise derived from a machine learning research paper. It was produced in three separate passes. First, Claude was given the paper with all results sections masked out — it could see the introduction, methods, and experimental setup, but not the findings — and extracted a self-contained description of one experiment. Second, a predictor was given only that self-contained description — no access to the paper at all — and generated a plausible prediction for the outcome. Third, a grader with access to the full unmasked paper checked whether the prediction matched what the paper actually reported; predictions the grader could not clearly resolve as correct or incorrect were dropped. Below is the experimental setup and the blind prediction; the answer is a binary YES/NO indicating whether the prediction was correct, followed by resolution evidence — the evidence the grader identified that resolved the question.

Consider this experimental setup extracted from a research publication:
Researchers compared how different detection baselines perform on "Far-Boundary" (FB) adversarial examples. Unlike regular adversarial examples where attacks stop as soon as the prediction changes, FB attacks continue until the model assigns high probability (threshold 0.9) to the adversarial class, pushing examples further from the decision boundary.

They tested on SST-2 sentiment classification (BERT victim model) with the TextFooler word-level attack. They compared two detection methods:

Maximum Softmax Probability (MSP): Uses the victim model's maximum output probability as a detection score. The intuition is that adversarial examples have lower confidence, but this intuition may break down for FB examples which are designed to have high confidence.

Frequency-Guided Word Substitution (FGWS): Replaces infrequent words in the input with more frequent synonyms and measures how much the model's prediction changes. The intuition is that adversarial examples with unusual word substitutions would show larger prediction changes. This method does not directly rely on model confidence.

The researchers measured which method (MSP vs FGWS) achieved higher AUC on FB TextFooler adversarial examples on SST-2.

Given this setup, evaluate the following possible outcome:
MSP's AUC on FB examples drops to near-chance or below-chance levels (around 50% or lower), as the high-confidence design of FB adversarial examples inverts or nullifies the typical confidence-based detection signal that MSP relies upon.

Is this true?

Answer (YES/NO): NO